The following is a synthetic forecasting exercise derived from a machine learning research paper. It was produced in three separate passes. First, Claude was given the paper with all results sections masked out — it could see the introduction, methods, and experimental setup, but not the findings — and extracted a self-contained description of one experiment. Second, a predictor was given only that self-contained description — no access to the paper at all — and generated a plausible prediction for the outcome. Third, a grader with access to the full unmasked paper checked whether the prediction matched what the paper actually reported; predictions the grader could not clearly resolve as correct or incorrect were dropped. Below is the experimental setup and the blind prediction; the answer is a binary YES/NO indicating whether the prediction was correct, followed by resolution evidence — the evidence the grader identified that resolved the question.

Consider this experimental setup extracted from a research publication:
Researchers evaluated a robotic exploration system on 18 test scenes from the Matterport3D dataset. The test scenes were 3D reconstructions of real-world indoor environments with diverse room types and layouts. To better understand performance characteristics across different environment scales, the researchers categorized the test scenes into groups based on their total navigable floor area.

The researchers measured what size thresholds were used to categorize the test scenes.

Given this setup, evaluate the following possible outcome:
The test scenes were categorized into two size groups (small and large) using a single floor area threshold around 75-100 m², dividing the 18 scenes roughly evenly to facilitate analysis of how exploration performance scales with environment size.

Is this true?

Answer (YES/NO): NO